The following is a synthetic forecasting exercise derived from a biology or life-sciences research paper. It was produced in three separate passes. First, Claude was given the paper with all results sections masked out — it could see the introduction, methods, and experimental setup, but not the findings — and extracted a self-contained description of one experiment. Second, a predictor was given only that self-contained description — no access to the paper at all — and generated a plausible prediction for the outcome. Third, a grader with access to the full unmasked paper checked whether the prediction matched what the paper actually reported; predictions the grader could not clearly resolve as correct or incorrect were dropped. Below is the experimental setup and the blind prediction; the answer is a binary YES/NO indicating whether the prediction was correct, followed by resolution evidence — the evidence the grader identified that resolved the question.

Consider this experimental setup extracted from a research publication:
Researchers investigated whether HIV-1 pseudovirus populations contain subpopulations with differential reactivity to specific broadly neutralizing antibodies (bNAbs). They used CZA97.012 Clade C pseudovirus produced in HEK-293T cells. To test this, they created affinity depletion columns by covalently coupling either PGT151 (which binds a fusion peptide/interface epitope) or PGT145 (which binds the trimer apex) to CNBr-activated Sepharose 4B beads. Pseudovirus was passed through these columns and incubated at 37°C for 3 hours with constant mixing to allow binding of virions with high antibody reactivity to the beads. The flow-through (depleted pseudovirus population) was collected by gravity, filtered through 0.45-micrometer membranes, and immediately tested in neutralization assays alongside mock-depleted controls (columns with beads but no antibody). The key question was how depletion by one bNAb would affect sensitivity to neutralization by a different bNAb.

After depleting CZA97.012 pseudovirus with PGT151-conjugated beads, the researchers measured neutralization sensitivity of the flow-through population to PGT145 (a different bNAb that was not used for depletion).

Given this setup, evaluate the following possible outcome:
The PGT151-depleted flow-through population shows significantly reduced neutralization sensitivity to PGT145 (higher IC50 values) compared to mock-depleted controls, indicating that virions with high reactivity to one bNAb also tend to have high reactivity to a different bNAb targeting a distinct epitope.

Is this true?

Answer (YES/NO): NO